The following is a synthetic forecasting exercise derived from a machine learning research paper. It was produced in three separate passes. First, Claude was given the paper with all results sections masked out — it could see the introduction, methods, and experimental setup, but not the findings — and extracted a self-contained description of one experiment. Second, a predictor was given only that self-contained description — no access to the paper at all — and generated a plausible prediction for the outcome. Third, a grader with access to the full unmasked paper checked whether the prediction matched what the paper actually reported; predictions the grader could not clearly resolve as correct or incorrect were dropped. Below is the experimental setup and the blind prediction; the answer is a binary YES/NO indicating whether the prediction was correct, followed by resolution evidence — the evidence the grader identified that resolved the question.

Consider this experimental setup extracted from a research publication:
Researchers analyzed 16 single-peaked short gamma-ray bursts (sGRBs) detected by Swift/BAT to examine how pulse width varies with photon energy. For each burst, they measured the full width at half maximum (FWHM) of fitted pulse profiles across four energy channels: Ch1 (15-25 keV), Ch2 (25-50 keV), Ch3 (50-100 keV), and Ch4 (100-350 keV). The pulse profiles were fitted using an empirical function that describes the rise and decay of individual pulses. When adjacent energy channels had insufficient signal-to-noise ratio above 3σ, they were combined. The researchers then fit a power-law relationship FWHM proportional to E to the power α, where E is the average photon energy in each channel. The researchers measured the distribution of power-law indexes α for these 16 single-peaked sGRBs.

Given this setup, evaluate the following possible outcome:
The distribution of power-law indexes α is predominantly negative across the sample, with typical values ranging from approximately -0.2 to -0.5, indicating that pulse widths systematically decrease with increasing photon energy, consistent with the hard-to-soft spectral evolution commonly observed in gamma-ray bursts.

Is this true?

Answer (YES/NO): YES